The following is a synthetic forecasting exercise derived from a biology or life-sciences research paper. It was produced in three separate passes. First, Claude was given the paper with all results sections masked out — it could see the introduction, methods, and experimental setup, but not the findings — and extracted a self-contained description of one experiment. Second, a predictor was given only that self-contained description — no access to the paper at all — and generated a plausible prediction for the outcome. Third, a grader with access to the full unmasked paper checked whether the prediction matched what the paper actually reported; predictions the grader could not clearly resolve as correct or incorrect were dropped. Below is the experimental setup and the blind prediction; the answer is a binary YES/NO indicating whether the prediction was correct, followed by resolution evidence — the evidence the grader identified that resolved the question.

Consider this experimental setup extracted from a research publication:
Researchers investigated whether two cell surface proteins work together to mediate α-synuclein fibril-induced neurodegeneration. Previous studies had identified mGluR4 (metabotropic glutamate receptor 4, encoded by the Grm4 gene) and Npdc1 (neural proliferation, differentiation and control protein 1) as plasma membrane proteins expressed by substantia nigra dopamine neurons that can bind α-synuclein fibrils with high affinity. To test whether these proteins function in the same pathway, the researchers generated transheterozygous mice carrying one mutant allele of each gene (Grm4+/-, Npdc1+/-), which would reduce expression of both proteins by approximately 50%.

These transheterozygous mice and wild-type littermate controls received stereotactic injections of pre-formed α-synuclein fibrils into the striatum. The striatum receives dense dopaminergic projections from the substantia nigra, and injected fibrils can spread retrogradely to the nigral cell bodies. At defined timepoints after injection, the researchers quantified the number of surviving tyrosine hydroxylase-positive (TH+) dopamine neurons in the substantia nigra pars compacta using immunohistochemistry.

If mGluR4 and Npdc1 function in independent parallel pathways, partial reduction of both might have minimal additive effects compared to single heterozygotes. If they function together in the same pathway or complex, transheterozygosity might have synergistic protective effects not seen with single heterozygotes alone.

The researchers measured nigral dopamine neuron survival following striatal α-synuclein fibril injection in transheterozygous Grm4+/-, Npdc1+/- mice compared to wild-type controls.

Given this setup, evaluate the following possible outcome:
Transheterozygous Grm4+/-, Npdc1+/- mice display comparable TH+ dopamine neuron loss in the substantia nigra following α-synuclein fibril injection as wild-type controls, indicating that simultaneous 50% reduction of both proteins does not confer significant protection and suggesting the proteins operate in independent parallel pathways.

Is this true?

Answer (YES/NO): NO